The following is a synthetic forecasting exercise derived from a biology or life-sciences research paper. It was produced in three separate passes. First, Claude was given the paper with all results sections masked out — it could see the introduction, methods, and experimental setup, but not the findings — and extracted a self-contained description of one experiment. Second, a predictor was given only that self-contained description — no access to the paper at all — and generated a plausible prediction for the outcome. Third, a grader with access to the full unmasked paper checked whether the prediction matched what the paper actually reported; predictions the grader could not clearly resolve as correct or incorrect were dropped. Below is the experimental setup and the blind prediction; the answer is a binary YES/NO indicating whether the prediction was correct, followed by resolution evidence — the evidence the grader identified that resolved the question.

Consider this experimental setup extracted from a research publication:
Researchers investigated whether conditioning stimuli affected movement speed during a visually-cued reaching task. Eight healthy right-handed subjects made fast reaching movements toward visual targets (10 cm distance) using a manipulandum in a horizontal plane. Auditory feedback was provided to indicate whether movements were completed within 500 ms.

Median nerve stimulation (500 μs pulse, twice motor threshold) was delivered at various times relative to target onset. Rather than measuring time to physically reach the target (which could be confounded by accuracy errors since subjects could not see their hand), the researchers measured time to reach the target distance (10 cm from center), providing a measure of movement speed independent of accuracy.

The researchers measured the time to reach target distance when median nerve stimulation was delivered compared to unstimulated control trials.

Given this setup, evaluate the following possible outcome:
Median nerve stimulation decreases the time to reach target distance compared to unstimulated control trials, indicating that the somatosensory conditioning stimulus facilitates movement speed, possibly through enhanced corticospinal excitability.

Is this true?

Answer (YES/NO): NO